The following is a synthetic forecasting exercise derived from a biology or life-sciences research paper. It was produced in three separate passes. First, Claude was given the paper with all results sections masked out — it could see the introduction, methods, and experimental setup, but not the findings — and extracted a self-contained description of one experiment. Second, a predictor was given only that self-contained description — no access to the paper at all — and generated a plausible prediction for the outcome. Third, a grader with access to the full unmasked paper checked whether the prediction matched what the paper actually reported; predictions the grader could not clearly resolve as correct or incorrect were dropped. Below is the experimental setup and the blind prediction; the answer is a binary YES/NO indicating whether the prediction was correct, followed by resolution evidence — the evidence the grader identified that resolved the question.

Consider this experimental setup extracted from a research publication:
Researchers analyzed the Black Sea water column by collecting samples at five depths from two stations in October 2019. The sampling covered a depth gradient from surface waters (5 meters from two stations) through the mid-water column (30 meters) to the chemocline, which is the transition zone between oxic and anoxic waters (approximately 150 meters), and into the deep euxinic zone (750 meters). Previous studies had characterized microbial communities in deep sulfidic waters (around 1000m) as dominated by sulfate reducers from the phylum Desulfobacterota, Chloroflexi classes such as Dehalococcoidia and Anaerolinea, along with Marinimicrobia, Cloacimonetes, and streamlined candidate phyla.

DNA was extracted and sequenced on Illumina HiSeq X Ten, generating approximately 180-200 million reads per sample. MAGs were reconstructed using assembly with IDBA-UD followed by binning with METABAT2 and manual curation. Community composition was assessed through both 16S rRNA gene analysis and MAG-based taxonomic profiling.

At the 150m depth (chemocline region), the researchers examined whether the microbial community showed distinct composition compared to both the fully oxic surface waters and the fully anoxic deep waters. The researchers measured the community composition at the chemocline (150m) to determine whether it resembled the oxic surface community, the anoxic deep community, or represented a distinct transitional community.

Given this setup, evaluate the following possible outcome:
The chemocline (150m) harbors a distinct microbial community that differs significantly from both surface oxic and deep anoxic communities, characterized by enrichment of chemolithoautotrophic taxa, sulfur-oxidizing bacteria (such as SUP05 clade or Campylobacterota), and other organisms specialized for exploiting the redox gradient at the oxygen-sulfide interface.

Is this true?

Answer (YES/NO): YES